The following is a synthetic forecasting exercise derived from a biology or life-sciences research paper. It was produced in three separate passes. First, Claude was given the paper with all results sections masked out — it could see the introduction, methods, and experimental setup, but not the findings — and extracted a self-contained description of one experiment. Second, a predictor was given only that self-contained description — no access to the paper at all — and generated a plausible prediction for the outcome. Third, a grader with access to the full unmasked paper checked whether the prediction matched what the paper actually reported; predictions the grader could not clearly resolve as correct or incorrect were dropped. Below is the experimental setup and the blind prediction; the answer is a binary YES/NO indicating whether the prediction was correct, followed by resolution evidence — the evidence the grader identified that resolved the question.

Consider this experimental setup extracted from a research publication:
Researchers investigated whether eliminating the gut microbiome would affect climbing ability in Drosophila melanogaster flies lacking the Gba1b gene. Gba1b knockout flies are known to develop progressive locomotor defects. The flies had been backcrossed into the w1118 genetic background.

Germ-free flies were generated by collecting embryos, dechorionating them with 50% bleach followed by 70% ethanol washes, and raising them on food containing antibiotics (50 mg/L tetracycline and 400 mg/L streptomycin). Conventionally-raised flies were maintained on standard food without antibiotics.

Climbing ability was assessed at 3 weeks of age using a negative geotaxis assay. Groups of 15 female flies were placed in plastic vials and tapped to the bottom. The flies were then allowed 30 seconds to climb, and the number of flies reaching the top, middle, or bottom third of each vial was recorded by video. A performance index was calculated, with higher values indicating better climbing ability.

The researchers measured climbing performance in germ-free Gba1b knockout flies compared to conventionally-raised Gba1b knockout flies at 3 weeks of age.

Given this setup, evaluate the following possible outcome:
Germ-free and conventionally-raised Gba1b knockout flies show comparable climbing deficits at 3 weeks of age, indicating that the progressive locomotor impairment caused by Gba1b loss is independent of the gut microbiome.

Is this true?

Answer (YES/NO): NO